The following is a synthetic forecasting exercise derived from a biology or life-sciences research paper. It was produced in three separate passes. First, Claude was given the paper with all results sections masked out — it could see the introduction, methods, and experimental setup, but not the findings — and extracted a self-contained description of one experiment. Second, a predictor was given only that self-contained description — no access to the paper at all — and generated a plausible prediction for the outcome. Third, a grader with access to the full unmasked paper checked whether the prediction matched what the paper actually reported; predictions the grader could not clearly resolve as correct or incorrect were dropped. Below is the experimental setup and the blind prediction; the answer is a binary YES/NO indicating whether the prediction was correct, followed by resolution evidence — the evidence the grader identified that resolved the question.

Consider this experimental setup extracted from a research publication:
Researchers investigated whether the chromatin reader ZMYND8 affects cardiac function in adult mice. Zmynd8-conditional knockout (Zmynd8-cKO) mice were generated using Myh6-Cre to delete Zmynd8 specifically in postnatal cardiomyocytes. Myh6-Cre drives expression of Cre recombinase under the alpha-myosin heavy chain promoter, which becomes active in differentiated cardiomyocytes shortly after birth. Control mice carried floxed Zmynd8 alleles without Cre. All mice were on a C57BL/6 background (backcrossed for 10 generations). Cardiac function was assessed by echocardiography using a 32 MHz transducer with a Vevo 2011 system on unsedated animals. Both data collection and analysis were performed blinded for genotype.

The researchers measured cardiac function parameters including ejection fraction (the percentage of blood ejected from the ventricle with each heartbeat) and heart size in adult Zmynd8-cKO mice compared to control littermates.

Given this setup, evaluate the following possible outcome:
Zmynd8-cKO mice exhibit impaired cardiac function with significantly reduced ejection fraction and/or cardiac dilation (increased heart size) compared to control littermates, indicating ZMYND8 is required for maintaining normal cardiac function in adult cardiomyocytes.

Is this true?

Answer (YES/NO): YES